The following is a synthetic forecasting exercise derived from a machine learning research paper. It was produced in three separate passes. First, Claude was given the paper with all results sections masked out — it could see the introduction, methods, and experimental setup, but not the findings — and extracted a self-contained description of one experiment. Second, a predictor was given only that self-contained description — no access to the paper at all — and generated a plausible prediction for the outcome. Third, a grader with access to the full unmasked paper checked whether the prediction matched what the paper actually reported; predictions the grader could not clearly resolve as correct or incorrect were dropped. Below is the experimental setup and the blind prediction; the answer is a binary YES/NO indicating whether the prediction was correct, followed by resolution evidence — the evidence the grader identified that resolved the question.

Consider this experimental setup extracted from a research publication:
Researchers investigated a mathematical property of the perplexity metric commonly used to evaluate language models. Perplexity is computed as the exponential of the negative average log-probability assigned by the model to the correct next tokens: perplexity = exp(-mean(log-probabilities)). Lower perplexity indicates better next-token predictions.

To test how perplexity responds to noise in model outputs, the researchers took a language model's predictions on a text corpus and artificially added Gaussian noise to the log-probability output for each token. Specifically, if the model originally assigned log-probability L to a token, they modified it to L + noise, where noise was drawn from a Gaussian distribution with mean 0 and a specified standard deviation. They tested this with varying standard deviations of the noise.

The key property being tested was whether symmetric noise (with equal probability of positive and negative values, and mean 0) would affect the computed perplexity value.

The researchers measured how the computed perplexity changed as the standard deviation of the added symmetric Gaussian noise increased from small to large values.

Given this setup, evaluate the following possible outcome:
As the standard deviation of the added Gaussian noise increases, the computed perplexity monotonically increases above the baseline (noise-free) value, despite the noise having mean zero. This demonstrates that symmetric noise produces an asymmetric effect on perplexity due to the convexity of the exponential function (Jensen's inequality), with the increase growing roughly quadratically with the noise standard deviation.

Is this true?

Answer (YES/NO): NO